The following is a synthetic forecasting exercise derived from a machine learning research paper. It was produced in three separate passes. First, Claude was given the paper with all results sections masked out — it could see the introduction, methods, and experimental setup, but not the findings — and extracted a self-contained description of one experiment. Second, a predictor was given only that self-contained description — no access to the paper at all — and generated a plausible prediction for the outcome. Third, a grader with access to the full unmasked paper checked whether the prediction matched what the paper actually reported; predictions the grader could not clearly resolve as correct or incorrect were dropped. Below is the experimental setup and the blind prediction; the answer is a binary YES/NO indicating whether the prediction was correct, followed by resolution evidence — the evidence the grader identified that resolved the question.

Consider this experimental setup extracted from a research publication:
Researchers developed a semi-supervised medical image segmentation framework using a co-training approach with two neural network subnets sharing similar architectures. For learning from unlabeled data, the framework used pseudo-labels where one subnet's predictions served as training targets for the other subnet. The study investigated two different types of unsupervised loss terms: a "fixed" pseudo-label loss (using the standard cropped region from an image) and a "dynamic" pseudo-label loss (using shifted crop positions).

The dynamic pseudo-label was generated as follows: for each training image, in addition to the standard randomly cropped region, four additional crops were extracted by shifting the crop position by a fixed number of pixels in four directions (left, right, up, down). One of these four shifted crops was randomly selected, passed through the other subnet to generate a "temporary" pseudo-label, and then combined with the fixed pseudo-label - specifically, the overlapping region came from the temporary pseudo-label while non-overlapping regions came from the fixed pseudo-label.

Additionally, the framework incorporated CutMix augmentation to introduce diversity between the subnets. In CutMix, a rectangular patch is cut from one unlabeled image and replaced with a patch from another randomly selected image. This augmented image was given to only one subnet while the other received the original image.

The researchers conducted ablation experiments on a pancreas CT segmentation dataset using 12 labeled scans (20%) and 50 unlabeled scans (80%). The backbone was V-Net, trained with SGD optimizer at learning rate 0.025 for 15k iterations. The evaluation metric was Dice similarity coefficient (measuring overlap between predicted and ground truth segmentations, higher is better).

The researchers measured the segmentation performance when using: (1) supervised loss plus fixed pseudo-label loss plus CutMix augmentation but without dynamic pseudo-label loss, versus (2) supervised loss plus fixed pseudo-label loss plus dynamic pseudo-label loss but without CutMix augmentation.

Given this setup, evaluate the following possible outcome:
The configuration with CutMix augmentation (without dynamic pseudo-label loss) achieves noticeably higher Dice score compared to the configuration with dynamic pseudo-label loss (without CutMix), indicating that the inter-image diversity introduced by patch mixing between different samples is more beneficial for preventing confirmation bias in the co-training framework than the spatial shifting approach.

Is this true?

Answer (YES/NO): NO